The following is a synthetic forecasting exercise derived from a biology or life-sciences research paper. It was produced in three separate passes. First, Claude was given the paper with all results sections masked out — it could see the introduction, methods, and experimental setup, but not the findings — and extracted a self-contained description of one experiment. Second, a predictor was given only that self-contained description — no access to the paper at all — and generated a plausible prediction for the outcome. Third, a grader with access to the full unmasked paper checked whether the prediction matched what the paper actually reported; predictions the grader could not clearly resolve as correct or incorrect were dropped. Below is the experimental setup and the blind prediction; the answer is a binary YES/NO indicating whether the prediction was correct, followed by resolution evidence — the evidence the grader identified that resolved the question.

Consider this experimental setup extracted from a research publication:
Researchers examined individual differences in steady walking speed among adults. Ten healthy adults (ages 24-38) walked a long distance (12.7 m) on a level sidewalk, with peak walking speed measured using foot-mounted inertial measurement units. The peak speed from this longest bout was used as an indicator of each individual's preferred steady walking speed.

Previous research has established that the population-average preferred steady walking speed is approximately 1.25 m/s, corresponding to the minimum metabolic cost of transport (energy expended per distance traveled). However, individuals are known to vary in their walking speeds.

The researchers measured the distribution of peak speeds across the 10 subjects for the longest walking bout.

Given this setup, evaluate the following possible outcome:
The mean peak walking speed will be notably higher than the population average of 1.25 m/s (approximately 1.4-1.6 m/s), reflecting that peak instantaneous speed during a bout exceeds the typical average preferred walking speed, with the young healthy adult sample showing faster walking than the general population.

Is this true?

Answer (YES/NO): YES